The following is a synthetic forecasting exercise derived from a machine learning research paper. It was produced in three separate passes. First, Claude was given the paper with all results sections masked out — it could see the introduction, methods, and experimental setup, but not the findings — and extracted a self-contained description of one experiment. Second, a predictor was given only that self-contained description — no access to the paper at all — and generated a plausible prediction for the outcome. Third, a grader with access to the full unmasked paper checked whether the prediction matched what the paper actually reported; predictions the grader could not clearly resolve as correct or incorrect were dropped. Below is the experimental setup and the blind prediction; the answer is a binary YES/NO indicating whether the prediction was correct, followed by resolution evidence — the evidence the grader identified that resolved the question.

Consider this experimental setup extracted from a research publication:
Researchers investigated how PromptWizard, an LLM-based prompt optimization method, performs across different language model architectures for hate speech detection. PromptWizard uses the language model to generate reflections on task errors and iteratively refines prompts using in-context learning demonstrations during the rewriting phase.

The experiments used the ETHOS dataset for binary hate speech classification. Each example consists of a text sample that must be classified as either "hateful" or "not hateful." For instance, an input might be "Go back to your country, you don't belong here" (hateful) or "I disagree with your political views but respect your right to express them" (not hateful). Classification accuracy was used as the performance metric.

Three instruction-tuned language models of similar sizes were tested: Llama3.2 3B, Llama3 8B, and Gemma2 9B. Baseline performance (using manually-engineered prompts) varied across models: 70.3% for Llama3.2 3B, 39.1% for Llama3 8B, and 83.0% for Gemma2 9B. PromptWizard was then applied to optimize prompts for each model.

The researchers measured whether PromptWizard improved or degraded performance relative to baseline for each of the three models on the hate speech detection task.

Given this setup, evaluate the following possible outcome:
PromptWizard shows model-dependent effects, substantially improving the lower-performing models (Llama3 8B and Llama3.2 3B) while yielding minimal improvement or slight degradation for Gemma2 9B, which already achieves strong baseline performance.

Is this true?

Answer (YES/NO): NO